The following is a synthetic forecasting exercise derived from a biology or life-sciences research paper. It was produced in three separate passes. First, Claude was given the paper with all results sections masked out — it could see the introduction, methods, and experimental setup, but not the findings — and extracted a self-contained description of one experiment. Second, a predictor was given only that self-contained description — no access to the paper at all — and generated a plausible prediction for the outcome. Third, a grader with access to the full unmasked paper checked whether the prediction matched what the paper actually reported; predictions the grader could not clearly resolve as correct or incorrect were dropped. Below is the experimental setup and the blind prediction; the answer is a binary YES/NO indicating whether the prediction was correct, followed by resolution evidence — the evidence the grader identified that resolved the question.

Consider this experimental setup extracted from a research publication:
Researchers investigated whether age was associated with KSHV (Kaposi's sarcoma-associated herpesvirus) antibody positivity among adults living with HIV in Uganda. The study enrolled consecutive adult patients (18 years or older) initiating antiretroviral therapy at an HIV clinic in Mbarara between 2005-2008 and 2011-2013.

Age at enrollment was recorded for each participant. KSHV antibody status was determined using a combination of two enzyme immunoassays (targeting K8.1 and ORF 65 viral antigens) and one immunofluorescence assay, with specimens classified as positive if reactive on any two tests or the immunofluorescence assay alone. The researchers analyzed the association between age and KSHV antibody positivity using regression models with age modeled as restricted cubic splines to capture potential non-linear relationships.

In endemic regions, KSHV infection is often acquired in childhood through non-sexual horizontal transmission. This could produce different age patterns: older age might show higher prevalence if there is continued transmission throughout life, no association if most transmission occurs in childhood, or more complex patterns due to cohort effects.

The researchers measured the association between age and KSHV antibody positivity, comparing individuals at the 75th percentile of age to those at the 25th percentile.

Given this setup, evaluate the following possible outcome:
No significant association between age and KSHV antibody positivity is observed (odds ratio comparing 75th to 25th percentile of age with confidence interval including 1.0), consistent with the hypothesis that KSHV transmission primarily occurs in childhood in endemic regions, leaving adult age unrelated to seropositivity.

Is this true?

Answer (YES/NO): YES